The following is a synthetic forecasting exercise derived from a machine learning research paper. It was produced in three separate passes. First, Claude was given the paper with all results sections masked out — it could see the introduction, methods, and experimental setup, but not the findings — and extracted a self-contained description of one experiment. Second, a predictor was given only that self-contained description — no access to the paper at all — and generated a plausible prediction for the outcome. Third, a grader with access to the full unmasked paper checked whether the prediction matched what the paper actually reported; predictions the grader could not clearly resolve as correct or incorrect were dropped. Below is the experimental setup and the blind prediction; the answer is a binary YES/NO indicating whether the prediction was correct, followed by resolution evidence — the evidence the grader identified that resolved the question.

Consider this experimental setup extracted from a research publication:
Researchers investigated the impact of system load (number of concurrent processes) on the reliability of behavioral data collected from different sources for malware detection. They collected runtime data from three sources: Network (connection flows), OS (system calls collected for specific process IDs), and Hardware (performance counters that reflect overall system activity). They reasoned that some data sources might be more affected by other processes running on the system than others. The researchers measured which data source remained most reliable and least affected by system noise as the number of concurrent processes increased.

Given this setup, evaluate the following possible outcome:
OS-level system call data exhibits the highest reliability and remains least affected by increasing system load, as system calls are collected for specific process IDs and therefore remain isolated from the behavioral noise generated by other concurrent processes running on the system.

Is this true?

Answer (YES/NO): YES